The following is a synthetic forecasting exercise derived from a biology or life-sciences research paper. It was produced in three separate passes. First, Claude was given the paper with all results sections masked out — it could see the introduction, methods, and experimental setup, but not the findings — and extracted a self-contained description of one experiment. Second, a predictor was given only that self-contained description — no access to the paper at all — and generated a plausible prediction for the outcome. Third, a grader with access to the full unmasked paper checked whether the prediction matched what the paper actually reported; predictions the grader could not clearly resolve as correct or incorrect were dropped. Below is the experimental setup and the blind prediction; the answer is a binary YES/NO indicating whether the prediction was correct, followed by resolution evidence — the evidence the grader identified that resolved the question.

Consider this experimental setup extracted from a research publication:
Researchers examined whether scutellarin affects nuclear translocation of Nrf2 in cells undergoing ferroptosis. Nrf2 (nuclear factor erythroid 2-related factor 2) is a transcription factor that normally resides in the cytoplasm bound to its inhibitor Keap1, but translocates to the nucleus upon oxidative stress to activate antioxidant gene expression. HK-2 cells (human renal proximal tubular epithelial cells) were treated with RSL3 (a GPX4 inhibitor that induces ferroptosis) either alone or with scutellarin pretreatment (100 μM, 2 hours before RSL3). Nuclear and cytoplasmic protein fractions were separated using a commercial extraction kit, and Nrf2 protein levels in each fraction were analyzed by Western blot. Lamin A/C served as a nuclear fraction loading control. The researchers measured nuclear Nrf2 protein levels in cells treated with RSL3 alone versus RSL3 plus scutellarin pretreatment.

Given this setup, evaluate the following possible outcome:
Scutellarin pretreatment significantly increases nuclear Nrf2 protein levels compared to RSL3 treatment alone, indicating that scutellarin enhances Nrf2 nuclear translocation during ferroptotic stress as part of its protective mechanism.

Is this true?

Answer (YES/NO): YES